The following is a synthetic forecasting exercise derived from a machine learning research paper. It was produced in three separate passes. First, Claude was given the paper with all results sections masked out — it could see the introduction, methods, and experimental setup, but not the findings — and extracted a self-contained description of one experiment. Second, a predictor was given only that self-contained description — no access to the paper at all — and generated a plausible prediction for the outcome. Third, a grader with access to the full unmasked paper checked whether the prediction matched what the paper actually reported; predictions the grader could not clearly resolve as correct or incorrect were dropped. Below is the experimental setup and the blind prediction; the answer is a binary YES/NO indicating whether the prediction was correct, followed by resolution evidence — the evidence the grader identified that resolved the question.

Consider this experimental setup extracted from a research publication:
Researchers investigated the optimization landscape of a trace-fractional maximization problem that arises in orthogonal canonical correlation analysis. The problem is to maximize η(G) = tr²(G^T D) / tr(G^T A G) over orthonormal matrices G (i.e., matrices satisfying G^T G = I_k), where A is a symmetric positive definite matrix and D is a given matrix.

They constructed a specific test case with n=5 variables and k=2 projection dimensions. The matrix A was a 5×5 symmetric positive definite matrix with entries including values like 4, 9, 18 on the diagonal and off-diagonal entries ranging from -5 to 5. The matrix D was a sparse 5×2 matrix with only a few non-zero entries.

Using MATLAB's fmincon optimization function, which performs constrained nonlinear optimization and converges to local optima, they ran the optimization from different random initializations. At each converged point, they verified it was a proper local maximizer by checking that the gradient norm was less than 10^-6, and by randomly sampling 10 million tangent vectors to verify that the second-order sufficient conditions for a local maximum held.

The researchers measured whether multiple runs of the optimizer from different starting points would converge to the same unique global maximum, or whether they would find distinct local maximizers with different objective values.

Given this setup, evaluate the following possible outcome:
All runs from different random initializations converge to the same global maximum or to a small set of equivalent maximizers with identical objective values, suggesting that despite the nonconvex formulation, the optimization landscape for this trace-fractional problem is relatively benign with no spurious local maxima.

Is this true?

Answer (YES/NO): NO